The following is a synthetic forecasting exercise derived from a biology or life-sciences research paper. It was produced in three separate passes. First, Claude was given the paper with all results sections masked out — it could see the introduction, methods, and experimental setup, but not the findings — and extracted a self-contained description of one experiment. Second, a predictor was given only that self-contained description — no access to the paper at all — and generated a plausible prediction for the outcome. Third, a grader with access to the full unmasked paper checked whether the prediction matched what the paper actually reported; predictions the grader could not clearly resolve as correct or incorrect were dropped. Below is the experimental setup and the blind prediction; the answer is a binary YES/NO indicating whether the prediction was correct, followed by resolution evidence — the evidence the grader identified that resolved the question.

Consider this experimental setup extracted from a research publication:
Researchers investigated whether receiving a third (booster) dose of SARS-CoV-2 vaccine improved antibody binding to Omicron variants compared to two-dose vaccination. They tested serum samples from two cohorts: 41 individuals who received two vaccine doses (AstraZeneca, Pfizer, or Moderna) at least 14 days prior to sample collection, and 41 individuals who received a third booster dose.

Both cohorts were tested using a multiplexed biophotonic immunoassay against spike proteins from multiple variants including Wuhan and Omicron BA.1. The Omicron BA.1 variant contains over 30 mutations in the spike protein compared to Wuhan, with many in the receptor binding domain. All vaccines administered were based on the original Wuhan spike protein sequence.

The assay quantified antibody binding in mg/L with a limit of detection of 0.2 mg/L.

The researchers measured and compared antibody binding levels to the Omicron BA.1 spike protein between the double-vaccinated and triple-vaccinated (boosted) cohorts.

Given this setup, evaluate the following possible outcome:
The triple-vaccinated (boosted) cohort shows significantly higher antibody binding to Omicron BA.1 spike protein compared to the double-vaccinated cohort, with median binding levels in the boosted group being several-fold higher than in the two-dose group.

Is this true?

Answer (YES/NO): YES